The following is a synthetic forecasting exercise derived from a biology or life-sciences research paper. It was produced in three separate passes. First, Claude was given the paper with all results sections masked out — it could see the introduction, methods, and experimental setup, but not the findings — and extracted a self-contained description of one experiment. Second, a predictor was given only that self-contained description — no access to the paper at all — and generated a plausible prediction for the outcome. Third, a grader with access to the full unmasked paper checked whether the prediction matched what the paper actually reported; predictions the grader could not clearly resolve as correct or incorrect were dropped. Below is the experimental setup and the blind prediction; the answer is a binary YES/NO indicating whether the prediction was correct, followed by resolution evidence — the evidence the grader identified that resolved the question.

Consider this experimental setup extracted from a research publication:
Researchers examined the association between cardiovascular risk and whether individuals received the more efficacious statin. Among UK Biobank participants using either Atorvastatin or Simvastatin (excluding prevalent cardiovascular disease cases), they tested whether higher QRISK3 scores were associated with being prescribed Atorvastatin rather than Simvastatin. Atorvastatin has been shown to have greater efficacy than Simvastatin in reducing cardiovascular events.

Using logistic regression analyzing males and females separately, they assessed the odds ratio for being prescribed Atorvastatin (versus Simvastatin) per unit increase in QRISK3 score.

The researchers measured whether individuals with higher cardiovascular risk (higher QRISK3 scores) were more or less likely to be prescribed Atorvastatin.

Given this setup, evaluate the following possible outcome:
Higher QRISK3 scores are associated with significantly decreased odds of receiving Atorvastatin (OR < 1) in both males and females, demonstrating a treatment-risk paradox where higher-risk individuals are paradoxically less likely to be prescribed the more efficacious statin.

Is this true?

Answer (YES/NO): NO